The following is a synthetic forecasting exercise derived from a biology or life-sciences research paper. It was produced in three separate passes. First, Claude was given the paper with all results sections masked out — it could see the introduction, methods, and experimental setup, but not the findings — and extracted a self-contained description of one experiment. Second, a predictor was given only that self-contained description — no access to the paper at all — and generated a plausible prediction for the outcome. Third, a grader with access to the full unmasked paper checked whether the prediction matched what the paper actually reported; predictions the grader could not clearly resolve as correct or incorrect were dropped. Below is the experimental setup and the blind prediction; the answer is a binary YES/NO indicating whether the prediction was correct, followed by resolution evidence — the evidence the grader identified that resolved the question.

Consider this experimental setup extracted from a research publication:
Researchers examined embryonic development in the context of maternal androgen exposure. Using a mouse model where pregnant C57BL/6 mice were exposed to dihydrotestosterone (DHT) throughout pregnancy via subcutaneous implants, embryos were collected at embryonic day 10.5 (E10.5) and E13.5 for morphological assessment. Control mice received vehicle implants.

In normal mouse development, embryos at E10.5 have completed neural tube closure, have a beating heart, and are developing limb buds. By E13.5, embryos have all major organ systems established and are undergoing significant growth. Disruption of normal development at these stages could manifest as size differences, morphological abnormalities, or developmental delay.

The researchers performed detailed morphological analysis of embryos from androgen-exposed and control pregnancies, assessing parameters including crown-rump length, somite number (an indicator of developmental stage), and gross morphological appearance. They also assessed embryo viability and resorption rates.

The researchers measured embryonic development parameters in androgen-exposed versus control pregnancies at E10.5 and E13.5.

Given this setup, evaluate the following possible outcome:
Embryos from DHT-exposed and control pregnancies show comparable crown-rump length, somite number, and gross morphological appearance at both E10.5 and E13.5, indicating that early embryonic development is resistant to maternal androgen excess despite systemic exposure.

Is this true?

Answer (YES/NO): NO